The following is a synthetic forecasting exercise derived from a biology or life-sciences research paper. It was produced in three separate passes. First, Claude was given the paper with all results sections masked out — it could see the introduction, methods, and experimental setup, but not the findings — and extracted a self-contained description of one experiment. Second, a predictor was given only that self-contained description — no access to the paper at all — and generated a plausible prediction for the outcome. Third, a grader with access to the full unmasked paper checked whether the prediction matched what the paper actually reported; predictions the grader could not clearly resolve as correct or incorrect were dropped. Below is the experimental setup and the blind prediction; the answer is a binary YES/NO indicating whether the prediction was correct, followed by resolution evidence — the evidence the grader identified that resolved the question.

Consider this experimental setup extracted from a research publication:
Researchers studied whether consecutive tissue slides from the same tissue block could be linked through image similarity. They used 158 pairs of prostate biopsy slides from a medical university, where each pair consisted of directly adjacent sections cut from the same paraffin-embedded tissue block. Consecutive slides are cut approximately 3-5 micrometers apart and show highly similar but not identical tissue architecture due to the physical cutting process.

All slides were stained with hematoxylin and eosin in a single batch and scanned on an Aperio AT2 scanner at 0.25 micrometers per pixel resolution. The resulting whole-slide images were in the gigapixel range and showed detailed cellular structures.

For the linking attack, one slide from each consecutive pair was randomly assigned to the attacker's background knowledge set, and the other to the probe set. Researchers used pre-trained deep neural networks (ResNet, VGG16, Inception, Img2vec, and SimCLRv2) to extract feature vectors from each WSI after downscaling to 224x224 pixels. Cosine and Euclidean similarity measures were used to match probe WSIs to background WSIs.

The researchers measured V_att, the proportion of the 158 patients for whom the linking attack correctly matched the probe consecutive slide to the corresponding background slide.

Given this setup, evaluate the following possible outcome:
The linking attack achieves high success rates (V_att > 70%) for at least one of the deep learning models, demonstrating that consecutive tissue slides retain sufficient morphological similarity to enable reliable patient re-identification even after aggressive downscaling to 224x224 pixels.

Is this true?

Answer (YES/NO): YES